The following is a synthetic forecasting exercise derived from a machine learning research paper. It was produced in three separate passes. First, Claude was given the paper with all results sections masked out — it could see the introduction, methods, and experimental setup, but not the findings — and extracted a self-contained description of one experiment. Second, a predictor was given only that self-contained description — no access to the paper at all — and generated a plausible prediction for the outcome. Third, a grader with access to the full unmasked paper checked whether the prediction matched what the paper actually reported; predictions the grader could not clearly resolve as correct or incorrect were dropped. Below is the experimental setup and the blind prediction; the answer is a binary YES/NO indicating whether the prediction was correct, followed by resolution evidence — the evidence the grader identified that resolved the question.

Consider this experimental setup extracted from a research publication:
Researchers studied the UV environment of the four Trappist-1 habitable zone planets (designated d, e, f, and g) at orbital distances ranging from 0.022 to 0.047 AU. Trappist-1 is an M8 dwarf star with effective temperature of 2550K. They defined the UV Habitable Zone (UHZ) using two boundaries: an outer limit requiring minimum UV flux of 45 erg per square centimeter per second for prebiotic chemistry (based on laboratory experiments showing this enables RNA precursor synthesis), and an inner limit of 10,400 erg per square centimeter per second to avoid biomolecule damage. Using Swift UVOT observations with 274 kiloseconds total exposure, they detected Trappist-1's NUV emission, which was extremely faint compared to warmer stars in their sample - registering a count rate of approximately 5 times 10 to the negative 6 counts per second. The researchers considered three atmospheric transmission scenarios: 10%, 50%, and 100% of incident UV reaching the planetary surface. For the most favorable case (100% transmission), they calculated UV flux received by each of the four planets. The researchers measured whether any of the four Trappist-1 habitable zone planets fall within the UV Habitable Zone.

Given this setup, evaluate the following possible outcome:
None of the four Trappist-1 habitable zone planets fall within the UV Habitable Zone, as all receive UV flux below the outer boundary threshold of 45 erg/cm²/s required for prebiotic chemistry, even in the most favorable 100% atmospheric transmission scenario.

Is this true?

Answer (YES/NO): YES